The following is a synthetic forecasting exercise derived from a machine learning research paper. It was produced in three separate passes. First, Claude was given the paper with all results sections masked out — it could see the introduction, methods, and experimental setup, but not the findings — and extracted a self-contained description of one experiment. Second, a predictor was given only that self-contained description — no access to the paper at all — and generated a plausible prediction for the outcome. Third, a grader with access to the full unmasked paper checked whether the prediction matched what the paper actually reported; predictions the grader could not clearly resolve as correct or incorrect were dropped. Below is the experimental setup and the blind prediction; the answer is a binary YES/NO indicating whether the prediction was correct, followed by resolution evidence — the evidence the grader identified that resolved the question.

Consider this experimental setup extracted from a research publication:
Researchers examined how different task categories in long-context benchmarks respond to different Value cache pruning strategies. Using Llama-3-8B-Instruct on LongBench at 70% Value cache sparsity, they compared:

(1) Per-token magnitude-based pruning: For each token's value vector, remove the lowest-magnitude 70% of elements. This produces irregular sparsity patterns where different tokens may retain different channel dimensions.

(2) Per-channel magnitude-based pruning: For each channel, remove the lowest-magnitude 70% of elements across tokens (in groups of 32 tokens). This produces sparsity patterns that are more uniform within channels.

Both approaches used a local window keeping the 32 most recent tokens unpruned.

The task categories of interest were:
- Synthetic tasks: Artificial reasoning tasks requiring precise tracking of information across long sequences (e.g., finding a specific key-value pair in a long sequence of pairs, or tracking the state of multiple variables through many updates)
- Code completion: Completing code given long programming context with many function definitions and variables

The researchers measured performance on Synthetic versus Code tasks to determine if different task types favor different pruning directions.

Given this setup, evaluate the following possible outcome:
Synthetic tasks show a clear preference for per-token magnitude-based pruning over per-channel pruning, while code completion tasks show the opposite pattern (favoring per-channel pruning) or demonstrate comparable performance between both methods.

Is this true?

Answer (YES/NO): NO